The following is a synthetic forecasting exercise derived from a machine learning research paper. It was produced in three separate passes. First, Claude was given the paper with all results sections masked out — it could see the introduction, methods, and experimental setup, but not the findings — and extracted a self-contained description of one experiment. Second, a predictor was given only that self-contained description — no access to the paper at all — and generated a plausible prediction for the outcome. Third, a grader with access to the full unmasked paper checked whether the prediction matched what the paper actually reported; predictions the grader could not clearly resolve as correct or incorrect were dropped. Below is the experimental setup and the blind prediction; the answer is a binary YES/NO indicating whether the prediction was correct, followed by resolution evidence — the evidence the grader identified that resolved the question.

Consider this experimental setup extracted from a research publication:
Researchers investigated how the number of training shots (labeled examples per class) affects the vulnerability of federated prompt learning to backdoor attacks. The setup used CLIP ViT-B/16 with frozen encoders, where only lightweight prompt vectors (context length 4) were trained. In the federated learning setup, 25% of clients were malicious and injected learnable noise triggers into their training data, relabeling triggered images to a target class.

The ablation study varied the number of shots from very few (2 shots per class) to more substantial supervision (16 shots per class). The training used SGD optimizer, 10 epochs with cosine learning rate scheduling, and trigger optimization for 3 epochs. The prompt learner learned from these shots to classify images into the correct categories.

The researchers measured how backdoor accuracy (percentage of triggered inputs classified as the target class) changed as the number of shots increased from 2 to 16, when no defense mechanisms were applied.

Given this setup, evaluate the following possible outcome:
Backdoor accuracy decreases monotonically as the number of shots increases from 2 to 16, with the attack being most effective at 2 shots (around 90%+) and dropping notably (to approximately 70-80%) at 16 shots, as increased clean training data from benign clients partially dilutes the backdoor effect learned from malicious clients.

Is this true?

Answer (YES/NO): NO